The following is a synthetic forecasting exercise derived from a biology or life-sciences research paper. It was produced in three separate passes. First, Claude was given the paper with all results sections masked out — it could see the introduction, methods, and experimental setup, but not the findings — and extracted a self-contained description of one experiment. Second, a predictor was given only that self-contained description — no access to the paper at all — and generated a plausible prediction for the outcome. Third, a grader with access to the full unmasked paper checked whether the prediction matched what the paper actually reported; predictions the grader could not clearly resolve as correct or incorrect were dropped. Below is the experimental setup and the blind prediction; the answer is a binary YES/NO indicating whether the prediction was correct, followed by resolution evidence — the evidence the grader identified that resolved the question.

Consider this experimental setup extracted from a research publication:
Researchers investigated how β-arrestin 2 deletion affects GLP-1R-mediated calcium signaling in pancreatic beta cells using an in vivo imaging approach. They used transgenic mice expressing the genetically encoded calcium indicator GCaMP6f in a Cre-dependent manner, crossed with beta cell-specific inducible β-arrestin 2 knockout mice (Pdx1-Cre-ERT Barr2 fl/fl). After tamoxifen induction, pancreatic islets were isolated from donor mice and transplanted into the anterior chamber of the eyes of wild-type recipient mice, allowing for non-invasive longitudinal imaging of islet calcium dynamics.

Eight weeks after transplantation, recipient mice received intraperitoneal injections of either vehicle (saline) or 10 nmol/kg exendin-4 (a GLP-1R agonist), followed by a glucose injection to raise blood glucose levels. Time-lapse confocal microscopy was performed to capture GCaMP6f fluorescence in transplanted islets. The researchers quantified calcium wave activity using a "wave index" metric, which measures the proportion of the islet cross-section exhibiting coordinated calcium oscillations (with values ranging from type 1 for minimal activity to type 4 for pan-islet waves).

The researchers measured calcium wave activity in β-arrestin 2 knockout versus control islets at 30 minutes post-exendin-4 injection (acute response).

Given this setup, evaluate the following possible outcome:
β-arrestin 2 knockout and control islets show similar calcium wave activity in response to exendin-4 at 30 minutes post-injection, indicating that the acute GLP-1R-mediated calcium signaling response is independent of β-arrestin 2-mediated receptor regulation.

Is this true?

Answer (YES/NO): YES